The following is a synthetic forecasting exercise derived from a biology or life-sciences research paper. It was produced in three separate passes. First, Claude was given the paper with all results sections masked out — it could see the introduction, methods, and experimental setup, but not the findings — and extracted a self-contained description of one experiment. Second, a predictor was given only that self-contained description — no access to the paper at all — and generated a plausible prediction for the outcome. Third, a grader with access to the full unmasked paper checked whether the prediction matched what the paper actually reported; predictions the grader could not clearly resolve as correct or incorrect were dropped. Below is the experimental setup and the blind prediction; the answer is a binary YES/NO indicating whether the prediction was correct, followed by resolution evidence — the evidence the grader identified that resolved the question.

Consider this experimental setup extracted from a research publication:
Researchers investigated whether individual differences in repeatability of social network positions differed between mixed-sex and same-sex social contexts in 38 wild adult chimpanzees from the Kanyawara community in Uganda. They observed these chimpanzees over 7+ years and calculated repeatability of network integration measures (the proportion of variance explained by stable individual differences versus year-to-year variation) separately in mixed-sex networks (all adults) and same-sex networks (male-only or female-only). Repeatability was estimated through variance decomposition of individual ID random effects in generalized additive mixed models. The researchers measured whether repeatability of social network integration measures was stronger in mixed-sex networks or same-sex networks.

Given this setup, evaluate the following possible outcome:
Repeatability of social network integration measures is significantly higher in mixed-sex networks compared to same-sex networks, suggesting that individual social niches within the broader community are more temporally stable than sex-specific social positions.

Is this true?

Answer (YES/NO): YES